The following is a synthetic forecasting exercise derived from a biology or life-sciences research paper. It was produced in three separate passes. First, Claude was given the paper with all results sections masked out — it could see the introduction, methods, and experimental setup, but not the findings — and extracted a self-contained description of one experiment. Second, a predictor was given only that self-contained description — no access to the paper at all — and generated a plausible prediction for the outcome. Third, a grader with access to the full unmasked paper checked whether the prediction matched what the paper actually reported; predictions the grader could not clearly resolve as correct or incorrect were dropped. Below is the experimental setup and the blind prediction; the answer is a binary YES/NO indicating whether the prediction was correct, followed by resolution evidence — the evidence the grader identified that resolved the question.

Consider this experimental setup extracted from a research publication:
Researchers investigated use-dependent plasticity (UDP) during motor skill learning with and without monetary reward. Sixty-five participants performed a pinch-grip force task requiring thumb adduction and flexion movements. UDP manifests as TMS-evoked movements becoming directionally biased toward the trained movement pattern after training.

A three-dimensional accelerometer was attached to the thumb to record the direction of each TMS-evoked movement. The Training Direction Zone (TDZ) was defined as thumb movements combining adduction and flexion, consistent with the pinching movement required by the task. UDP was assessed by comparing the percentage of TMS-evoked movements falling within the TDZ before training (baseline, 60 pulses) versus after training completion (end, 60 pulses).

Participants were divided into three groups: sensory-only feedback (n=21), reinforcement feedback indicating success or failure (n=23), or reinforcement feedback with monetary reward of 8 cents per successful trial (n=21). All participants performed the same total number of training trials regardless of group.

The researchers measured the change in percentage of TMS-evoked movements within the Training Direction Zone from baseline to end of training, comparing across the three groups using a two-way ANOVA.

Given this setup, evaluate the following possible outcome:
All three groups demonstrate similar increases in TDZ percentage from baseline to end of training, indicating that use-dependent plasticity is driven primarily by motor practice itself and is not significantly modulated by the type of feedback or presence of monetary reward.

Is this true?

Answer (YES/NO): YES